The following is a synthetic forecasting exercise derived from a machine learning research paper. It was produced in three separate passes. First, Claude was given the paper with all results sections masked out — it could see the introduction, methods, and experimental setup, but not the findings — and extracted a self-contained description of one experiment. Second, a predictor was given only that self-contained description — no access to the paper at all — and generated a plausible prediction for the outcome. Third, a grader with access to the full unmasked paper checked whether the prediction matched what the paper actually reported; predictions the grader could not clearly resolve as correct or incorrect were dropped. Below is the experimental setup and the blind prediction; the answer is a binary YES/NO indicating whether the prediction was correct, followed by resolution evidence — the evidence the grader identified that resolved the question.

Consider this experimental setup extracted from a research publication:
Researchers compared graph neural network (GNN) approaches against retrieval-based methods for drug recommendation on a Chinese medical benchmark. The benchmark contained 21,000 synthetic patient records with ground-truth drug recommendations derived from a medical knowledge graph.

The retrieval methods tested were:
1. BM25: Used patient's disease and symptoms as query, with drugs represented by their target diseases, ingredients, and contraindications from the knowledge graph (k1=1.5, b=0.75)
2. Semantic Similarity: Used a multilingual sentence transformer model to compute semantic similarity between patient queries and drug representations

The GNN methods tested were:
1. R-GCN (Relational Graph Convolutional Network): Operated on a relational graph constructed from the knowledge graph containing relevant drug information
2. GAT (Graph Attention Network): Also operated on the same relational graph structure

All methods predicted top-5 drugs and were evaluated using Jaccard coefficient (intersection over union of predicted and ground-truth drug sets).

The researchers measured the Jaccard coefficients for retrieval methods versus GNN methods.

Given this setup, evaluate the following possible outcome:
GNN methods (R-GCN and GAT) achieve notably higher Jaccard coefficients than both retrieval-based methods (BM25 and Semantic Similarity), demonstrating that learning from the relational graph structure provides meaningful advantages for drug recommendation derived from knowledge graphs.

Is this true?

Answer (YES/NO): NO